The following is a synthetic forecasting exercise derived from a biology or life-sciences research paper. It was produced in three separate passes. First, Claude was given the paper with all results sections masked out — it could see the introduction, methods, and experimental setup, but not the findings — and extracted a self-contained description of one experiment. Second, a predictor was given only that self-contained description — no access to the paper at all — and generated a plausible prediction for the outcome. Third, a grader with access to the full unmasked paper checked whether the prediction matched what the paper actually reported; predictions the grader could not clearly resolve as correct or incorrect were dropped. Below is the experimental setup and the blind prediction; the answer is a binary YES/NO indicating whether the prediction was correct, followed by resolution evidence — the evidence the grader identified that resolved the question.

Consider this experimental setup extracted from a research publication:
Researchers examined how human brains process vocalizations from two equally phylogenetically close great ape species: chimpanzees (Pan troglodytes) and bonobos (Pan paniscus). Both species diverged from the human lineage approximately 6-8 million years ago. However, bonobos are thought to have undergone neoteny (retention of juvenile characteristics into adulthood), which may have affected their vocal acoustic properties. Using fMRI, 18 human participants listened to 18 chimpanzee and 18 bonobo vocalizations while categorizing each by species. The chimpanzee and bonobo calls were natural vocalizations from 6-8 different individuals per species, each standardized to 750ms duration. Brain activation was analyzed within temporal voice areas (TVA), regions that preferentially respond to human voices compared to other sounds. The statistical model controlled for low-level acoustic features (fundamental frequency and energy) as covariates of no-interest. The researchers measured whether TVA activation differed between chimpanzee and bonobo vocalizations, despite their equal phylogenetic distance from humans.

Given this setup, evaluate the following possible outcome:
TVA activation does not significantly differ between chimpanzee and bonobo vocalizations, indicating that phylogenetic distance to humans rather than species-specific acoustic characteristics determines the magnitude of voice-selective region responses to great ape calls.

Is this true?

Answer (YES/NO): NO